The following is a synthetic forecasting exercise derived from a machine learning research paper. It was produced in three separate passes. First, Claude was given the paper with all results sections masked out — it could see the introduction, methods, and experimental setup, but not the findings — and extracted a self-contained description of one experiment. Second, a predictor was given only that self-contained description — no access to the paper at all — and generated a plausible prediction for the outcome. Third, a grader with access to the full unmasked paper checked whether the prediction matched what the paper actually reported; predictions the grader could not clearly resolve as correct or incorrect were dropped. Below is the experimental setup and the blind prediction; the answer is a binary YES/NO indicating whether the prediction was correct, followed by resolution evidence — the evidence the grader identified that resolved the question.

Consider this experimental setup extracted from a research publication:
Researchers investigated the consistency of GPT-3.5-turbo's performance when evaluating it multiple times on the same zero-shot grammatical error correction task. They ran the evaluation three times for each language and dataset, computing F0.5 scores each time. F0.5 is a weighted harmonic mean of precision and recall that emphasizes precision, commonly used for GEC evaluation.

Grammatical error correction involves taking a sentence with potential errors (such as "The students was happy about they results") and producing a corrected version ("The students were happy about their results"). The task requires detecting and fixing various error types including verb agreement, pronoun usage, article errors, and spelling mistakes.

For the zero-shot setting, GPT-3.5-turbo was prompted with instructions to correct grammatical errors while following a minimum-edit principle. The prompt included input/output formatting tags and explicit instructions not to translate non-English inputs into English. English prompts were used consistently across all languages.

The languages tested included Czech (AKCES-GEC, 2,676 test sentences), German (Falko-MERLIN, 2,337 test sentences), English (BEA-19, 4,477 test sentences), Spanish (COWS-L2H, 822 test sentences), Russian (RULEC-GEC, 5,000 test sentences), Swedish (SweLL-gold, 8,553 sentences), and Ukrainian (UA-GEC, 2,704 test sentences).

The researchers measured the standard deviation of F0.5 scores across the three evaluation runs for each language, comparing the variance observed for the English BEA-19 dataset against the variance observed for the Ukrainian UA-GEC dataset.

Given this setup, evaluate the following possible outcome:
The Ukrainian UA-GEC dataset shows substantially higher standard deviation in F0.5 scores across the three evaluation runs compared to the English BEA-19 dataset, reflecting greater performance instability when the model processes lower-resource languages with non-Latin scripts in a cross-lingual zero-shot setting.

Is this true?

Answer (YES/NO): NO